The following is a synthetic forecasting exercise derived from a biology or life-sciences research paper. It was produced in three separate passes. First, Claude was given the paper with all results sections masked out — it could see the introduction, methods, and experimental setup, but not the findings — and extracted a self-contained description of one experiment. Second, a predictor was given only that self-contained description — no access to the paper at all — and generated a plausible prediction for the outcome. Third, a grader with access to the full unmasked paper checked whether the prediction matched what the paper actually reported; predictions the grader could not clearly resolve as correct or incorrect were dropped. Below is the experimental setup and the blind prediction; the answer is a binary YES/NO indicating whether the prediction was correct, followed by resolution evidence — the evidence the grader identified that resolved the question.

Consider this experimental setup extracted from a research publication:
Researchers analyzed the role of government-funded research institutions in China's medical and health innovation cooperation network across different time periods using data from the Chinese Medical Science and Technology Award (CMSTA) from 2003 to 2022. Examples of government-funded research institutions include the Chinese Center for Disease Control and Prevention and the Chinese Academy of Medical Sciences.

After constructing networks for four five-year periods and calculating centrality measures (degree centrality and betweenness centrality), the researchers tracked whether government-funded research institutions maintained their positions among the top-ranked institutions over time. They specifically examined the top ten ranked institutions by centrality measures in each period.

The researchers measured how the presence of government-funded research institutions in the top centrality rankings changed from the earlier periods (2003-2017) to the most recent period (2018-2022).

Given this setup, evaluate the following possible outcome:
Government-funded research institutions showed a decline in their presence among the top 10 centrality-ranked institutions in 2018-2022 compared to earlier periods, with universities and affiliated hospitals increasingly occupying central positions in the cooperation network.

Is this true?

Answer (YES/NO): YES